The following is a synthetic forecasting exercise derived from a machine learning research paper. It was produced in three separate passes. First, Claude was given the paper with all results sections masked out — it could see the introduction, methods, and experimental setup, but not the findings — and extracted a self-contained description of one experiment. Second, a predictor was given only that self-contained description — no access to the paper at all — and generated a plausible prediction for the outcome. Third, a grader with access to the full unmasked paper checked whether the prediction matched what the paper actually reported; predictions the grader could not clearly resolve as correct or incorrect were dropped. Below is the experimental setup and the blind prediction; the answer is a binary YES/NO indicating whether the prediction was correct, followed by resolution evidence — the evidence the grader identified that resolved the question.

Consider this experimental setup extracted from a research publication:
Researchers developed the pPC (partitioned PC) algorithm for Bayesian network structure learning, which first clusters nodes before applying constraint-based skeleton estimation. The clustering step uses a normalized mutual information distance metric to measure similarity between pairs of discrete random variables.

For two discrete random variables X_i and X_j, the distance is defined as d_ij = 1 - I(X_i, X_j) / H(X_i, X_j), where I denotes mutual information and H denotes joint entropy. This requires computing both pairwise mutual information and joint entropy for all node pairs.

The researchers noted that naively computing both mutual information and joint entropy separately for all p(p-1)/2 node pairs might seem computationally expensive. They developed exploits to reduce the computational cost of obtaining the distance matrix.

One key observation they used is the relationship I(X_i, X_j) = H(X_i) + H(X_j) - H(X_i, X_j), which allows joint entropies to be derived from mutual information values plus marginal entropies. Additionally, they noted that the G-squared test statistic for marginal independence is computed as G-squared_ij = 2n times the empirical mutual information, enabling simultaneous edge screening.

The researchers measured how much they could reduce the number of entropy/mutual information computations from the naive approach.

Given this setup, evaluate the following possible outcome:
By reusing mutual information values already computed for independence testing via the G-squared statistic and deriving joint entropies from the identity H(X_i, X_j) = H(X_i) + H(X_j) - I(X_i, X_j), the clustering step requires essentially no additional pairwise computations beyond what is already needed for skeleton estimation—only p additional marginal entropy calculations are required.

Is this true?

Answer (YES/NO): NO